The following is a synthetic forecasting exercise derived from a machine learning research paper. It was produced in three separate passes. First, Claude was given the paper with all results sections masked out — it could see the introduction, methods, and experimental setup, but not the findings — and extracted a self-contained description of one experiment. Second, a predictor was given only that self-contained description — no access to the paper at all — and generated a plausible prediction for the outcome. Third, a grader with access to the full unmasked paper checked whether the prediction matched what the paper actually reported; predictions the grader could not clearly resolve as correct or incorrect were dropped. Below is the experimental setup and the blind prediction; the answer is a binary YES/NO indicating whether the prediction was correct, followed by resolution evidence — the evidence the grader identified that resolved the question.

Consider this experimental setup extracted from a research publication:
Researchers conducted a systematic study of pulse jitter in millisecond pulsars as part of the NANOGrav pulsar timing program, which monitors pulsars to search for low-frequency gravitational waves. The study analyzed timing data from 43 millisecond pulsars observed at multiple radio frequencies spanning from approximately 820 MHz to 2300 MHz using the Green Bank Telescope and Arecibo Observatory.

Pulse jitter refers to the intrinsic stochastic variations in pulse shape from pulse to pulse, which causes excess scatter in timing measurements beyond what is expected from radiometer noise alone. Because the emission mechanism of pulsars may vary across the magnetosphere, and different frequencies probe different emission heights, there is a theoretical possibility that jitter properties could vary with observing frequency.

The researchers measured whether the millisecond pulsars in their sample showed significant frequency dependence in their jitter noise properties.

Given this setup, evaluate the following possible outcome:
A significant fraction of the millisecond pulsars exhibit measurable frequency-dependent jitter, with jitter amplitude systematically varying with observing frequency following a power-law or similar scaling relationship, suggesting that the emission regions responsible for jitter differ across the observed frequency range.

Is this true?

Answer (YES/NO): NO